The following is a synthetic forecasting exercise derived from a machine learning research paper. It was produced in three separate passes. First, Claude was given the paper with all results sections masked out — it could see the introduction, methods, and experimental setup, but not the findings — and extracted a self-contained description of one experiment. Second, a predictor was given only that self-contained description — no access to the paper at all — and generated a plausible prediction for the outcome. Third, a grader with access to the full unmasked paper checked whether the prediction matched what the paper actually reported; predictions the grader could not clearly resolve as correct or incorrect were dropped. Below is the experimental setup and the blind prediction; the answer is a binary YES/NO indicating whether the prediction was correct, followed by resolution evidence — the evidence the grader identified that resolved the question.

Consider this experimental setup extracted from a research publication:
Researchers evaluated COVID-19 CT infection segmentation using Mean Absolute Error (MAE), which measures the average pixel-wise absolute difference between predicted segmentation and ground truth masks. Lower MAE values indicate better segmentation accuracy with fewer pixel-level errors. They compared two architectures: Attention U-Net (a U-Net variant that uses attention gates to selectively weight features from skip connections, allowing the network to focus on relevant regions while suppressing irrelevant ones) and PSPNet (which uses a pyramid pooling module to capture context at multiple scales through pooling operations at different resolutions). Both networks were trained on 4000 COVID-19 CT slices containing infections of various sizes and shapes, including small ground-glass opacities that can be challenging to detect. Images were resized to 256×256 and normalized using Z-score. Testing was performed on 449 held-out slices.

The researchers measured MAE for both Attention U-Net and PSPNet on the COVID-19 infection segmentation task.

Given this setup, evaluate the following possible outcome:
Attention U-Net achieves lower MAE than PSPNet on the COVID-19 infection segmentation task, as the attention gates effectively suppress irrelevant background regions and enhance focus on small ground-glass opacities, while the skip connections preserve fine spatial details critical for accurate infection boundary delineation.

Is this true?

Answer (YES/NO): YES